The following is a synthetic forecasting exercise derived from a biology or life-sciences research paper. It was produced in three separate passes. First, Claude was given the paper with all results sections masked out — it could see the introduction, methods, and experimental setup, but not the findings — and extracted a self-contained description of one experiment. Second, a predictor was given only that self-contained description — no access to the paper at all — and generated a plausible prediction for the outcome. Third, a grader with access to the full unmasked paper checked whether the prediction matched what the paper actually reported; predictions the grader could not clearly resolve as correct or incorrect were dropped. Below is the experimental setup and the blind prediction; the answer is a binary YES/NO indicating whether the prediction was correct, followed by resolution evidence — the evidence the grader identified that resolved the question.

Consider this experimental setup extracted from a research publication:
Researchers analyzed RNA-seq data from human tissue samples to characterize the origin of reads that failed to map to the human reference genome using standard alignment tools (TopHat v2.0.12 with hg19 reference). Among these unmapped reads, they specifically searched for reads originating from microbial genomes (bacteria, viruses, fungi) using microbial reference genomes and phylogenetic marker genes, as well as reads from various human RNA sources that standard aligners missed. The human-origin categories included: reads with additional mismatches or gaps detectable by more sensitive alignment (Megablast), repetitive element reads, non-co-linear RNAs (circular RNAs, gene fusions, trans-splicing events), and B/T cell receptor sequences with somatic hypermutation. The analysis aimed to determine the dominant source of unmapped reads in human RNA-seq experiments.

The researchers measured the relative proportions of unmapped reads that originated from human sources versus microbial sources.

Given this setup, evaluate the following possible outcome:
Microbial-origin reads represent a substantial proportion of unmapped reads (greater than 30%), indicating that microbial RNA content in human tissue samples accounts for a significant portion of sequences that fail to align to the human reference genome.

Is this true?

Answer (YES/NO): NO